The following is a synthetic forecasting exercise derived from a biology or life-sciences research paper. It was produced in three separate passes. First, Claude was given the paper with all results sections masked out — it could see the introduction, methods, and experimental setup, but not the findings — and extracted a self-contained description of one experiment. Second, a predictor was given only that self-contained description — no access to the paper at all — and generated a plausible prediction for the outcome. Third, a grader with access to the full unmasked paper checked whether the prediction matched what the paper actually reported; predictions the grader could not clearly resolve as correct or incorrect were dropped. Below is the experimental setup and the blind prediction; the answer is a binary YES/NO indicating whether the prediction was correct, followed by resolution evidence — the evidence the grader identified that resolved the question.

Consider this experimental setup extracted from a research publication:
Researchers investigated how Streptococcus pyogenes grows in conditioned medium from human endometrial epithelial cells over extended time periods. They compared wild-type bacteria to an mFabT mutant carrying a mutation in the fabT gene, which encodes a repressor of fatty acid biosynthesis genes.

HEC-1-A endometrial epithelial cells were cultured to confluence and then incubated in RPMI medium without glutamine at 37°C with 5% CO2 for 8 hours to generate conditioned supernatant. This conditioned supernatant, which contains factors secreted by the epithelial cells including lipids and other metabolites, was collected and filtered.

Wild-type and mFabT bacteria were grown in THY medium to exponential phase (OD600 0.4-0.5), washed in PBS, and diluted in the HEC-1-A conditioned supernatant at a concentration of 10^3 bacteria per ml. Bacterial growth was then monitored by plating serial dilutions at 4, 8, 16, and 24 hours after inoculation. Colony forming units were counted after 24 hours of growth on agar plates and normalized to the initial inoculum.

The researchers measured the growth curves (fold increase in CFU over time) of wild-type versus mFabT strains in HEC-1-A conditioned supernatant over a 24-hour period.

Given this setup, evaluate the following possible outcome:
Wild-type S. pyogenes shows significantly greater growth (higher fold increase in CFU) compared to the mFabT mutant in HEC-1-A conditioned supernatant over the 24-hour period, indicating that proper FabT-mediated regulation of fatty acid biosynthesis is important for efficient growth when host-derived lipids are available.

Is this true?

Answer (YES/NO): YES